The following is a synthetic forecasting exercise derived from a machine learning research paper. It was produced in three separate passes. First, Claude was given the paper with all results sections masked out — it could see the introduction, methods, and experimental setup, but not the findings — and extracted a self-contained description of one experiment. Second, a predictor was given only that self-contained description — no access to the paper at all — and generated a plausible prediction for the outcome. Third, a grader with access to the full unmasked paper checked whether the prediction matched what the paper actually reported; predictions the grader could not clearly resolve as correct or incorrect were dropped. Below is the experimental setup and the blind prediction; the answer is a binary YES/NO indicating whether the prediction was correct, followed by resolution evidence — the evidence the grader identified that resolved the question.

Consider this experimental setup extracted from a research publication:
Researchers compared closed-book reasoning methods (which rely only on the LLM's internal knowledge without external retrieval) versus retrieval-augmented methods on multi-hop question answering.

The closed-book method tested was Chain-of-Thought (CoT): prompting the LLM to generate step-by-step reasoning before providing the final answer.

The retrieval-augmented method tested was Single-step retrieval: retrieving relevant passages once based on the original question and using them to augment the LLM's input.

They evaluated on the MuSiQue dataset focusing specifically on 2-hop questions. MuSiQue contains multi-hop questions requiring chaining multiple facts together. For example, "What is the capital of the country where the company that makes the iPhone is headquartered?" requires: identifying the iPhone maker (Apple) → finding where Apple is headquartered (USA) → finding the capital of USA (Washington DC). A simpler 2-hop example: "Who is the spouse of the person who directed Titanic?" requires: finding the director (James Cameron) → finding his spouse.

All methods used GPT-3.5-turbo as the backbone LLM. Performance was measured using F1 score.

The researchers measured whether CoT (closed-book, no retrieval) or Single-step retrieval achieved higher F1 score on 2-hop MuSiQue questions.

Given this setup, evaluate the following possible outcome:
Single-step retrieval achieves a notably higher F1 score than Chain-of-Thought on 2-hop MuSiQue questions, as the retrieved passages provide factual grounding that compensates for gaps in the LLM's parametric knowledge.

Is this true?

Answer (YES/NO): NO